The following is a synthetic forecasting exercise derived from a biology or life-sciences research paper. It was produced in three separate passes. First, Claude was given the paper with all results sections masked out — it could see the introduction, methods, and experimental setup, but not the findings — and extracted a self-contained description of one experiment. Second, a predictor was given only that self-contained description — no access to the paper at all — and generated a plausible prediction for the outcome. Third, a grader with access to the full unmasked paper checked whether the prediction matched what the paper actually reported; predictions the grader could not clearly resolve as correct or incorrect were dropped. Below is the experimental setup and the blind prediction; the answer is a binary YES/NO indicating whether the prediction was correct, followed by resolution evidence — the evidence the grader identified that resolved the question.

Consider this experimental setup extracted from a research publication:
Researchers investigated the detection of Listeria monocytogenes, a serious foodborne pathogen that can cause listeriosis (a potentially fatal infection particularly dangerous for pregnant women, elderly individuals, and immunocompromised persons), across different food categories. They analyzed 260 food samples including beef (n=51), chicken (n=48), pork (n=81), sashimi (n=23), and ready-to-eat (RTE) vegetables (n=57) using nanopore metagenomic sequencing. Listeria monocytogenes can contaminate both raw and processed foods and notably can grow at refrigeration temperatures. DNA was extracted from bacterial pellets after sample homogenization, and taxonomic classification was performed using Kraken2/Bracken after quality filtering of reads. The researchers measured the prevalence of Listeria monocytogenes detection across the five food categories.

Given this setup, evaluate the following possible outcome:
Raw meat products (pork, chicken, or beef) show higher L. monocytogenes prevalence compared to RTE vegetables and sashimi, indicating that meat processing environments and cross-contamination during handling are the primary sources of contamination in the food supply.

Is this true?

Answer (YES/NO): NO